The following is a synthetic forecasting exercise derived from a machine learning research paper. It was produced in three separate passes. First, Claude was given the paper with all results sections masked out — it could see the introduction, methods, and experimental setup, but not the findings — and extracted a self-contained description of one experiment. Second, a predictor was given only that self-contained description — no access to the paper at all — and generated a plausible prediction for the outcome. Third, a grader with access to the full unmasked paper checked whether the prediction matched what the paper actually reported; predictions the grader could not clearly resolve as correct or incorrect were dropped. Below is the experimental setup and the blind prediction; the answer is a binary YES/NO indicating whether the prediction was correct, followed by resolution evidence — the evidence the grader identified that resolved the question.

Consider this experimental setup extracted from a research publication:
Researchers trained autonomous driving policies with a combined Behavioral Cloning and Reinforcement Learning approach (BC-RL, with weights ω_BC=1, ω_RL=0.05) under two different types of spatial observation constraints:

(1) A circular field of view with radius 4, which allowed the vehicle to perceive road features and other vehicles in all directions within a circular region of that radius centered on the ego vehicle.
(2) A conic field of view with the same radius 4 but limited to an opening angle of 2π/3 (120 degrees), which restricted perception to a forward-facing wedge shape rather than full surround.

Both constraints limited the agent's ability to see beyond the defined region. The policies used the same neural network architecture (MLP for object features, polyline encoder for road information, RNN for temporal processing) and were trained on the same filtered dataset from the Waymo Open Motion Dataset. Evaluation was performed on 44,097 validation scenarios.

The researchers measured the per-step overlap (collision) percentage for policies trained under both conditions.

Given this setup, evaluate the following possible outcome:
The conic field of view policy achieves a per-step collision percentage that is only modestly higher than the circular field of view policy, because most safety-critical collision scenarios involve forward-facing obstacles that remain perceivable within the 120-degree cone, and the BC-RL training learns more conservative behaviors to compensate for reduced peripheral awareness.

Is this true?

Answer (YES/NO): NO